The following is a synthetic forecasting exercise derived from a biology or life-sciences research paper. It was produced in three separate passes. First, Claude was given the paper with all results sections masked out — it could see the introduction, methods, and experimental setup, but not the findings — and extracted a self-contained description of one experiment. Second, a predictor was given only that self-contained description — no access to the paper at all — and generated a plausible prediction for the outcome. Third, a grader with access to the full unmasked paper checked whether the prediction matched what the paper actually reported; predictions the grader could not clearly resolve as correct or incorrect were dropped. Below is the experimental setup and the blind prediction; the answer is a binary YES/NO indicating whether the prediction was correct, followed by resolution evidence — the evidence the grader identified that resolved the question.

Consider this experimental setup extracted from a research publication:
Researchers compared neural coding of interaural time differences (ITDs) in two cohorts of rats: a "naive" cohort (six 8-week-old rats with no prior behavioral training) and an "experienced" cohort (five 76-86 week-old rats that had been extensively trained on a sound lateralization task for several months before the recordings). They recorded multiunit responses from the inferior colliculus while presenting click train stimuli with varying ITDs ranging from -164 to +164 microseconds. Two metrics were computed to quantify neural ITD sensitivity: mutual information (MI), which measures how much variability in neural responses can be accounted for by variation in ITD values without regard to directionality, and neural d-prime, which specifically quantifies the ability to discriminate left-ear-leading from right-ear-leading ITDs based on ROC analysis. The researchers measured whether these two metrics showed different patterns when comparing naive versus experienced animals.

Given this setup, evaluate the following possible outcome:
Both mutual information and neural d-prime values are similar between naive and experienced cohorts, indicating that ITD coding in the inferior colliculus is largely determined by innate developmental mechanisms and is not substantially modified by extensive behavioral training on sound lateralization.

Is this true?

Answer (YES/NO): NO